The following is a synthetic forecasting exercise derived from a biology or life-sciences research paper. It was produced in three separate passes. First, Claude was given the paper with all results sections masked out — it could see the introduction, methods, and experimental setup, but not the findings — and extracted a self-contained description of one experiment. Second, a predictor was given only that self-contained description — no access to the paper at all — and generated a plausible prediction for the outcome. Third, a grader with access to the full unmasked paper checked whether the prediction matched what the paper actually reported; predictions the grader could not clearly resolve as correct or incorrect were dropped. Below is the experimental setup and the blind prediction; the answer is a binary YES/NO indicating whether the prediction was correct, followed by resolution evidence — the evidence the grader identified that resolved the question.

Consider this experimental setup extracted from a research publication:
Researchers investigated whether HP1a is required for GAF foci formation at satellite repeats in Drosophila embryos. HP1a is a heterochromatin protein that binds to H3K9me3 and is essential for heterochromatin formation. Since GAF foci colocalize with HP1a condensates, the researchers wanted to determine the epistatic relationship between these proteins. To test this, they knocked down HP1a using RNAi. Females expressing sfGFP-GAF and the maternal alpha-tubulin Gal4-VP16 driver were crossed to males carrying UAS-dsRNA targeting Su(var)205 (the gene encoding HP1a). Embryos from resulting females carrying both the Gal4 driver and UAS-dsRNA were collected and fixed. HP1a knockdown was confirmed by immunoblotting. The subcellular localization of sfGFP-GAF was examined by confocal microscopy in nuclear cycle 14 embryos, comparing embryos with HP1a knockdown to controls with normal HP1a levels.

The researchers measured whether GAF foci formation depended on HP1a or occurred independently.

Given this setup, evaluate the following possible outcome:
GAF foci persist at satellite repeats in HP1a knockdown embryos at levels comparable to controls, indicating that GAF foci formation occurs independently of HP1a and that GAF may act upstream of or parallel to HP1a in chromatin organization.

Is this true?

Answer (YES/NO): YES